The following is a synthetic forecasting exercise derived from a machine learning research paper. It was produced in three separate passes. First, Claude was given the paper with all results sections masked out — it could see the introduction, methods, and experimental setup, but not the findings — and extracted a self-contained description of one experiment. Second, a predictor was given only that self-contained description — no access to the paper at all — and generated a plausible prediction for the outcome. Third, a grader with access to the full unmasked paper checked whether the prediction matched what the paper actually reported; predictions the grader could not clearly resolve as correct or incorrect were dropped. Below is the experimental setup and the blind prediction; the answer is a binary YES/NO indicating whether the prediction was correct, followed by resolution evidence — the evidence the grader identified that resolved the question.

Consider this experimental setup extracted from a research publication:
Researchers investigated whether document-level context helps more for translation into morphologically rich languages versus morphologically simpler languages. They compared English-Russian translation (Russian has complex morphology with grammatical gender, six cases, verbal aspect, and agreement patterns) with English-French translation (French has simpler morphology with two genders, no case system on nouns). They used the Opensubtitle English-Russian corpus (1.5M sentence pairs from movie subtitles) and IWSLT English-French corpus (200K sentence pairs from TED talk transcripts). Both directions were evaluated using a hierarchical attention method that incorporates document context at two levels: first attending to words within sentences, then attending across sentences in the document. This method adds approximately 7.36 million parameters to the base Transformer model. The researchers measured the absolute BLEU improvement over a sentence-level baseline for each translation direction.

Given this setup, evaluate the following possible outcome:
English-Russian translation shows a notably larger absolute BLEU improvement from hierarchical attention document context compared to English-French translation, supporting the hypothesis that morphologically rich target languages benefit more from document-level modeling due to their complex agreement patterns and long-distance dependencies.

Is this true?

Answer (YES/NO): NO